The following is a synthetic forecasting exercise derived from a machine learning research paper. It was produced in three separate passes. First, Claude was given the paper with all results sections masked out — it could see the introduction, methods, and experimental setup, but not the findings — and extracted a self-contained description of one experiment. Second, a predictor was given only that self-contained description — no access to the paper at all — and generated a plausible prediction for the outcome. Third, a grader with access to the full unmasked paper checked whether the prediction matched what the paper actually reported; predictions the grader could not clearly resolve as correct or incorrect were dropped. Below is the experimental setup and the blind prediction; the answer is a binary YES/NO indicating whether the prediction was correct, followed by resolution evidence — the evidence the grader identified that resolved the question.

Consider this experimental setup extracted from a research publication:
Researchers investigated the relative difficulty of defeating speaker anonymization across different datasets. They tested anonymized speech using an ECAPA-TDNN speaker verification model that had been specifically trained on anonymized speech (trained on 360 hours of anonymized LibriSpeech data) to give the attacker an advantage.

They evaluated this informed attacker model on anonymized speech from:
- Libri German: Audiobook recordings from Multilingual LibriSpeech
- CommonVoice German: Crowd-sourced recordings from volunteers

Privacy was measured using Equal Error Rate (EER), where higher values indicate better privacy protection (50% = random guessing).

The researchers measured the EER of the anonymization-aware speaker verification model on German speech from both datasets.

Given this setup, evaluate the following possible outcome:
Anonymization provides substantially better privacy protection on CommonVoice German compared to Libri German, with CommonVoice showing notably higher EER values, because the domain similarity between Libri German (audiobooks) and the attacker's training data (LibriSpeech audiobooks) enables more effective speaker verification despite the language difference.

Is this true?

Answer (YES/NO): YES